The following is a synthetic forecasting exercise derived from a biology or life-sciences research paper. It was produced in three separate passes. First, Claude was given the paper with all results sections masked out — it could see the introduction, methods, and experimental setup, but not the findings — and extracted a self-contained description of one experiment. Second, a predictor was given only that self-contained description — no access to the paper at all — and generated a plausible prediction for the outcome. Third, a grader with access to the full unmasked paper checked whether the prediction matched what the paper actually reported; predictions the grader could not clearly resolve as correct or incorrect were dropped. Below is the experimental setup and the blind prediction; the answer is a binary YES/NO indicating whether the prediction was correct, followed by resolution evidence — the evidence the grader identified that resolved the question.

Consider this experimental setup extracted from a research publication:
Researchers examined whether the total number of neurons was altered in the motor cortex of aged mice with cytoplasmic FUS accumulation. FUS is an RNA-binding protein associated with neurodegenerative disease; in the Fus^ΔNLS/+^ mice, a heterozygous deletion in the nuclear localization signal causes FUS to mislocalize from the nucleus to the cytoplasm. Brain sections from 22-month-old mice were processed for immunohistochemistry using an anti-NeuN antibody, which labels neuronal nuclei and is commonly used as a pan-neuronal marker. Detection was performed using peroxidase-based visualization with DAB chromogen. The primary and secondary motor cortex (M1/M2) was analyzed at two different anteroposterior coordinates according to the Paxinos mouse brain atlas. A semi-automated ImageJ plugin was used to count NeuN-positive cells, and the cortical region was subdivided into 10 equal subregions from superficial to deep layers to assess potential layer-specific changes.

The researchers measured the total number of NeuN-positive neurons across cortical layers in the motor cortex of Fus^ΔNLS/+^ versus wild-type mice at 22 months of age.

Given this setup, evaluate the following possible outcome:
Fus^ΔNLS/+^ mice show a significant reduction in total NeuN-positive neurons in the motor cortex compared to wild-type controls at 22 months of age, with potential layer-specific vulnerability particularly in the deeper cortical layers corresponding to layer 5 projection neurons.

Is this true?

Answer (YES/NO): NO